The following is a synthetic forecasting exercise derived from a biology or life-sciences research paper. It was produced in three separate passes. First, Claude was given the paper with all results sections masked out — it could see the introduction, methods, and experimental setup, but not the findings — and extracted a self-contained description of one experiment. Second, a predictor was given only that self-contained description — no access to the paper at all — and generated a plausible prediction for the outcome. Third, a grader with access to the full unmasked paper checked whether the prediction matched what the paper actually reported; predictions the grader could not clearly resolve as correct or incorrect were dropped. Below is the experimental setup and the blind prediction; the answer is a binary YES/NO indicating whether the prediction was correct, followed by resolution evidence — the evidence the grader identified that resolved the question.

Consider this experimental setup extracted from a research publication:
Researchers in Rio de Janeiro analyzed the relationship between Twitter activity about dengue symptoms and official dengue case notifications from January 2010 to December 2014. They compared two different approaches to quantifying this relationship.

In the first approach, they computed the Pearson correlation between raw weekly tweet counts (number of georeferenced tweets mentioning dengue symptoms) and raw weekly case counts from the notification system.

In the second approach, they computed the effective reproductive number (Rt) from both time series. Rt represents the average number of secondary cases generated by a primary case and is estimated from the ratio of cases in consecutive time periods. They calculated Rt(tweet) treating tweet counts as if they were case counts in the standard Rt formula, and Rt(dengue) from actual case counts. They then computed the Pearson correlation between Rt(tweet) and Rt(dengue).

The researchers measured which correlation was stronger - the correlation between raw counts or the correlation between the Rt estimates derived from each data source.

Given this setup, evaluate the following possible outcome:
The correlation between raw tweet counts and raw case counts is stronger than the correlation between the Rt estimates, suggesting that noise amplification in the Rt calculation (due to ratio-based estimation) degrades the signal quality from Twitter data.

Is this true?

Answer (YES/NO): NO